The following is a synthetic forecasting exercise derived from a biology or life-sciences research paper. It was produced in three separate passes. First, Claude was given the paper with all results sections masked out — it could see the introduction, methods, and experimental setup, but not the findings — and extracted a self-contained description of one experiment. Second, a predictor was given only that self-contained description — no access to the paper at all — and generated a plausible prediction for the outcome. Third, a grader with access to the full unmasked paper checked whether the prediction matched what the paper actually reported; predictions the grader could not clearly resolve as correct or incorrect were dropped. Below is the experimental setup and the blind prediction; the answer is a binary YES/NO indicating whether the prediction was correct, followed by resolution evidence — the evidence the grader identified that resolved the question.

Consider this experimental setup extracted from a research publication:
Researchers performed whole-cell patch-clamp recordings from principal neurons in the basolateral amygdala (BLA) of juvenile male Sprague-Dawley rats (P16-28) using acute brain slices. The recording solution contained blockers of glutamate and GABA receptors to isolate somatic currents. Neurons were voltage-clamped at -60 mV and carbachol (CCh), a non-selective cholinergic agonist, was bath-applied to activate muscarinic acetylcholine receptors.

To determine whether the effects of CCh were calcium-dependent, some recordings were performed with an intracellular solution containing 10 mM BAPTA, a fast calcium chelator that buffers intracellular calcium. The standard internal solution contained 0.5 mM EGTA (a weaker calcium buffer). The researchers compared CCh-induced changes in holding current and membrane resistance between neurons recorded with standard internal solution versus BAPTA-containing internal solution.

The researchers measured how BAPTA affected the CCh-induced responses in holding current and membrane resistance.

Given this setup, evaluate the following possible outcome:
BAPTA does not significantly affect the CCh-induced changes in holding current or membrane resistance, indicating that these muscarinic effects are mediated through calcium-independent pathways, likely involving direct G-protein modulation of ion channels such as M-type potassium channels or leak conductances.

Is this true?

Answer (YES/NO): NO